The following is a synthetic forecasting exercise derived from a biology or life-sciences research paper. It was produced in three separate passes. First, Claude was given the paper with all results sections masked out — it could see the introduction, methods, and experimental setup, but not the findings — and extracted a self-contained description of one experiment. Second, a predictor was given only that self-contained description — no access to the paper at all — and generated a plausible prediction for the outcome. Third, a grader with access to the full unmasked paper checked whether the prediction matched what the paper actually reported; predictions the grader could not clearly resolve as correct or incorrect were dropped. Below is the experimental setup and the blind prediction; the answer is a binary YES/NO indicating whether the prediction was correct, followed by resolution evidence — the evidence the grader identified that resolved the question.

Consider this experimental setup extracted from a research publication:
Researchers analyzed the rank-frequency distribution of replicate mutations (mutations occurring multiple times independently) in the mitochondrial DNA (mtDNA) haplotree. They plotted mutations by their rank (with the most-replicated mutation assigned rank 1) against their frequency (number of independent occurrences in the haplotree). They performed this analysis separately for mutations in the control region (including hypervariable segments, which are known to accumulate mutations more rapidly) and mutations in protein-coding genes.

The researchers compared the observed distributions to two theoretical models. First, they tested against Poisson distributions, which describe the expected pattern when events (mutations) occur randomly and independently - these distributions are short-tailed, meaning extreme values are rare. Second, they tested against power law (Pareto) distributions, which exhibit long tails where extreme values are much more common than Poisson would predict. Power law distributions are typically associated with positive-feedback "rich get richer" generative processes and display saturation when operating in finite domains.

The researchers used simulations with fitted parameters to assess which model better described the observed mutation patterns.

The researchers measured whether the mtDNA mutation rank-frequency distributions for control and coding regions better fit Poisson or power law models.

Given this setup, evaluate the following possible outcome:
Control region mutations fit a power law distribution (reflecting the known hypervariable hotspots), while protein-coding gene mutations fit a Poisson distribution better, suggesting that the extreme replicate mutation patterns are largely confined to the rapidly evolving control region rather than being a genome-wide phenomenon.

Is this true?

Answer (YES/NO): NO